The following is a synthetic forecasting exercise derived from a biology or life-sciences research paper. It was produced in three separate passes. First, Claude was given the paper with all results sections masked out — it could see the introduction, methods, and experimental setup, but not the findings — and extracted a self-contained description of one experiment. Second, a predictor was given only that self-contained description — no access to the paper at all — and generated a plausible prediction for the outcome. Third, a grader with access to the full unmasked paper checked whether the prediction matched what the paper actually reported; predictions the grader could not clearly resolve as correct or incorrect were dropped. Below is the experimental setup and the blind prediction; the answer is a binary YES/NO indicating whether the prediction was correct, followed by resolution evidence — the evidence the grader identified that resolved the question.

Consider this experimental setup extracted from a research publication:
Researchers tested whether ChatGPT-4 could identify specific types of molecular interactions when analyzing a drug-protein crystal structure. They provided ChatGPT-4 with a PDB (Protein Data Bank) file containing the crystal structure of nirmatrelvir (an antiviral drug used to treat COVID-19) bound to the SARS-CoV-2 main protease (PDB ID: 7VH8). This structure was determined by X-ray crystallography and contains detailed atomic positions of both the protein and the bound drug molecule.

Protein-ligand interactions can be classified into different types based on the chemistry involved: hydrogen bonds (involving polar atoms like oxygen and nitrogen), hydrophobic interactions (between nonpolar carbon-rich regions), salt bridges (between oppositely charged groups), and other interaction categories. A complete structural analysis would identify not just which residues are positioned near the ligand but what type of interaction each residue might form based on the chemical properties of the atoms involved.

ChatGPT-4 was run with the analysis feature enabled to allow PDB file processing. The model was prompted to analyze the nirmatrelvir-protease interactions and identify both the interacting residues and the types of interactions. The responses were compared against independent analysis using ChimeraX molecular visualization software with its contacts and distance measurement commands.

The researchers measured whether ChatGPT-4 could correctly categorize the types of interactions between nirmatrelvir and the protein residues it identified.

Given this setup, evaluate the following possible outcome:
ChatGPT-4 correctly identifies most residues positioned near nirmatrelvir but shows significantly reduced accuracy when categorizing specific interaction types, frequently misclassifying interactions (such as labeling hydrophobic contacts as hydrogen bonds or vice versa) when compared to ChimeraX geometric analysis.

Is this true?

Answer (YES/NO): NO